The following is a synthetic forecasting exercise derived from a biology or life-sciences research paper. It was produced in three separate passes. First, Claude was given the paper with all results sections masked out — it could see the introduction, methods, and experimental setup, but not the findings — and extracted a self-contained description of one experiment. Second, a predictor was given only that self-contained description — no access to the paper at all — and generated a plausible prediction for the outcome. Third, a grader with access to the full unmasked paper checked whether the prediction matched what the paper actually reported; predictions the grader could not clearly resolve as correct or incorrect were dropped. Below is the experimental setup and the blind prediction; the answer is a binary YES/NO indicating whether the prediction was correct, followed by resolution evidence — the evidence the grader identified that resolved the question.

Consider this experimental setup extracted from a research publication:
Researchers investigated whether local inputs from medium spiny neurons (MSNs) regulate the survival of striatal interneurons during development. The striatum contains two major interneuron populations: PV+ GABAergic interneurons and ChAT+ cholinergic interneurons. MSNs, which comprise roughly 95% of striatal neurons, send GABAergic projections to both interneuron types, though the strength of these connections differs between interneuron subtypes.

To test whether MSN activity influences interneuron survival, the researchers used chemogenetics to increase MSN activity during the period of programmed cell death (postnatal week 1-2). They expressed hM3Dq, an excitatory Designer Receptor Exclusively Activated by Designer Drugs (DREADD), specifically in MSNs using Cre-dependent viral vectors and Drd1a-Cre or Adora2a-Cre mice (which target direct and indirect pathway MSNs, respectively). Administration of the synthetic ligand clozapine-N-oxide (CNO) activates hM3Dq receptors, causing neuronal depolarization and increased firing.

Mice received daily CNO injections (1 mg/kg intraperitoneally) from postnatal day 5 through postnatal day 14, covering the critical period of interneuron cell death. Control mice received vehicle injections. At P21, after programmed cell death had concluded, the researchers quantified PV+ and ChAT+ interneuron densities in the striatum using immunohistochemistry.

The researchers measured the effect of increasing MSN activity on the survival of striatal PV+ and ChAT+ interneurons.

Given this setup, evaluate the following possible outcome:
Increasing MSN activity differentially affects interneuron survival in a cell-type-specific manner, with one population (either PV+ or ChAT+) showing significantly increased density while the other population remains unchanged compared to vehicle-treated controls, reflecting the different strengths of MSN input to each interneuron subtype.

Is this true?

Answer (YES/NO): NO